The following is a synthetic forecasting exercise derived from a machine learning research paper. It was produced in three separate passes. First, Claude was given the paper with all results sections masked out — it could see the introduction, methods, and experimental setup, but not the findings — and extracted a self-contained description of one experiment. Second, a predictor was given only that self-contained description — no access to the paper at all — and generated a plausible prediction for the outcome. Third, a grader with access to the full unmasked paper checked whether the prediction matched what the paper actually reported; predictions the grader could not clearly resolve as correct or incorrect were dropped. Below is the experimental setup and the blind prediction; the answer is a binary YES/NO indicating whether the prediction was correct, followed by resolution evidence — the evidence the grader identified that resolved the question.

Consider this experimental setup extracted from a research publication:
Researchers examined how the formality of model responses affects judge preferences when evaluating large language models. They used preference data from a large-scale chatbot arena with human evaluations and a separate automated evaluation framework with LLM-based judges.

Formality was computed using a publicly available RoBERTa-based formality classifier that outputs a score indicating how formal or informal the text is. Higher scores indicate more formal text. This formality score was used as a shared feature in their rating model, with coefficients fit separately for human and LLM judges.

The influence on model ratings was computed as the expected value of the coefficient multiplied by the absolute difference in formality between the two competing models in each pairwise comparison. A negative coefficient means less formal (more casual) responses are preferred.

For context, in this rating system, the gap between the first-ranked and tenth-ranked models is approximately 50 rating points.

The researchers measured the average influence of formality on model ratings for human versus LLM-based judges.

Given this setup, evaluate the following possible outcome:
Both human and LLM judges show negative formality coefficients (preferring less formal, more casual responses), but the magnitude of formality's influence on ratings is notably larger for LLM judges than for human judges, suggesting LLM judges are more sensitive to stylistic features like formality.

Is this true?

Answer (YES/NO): NO